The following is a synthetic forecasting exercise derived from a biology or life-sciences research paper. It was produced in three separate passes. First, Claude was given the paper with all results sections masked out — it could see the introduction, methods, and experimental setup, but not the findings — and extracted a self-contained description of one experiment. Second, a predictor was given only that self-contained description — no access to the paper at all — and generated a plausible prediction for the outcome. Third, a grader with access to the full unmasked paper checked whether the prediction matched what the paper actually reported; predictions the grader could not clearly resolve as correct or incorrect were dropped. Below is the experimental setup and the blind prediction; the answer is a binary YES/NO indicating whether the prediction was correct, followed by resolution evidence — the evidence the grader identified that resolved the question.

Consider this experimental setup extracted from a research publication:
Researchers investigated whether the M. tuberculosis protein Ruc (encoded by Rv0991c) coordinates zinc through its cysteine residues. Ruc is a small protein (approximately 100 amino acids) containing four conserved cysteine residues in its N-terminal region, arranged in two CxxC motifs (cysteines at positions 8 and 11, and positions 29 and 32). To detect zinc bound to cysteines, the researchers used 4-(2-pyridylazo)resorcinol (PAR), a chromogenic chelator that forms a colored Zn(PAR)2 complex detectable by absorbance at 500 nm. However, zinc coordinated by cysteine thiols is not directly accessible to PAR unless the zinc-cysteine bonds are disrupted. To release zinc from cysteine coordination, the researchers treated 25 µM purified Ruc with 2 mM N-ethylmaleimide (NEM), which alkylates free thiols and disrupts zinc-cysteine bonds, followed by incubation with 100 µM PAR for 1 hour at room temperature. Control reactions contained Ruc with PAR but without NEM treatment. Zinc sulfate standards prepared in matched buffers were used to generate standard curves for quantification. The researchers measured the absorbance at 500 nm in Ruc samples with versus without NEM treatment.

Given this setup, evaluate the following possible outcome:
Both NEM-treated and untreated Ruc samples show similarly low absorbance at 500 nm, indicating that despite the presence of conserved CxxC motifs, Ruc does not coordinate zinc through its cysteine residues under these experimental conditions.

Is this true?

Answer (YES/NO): NO